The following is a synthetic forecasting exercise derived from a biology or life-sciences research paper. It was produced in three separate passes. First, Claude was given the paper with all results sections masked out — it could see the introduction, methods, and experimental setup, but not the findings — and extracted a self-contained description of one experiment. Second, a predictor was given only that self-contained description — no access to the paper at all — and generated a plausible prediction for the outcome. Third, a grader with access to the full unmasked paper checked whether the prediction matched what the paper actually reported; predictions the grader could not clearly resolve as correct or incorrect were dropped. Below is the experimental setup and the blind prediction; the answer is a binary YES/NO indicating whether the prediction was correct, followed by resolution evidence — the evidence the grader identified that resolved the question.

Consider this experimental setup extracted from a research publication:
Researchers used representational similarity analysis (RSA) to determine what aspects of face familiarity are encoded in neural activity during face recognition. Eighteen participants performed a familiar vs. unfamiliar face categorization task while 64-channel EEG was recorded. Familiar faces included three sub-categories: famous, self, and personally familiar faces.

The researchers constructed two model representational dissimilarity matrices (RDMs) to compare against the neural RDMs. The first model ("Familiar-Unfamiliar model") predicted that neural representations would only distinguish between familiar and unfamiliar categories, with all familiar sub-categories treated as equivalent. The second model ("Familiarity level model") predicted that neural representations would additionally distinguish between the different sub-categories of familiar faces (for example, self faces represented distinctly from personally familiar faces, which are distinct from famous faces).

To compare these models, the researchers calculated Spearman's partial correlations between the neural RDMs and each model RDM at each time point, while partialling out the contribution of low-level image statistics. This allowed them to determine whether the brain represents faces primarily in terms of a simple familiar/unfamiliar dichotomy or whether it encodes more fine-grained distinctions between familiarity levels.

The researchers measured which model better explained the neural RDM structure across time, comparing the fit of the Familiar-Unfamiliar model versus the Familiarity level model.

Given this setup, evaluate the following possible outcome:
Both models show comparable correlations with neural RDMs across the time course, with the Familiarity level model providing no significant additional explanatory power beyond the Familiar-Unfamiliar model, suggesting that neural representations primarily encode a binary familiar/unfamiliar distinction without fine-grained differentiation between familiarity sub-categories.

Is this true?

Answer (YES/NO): NO